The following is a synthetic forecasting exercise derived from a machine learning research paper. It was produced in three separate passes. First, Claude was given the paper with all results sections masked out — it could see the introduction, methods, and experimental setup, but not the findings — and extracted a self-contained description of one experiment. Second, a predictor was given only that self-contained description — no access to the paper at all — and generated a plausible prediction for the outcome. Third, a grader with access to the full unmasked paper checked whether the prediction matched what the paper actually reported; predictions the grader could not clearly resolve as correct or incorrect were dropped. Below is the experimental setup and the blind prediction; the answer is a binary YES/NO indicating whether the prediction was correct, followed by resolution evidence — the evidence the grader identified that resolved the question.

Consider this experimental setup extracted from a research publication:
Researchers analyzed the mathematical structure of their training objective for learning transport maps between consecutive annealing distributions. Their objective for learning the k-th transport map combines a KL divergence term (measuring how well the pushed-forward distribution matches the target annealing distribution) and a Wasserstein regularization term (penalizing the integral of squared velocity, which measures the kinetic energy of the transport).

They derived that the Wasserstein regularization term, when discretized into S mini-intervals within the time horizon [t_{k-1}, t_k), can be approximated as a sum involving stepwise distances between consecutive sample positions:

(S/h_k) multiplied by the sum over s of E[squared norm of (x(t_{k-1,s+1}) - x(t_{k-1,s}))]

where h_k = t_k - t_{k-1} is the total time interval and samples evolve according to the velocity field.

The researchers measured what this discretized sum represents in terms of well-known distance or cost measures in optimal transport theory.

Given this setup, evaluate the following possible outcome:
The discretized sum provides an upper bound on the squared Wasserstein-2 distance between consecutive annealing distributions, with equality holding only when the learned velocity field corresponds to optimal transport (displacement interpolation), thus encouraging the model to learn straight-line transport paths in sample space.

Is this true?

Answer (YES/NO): NO